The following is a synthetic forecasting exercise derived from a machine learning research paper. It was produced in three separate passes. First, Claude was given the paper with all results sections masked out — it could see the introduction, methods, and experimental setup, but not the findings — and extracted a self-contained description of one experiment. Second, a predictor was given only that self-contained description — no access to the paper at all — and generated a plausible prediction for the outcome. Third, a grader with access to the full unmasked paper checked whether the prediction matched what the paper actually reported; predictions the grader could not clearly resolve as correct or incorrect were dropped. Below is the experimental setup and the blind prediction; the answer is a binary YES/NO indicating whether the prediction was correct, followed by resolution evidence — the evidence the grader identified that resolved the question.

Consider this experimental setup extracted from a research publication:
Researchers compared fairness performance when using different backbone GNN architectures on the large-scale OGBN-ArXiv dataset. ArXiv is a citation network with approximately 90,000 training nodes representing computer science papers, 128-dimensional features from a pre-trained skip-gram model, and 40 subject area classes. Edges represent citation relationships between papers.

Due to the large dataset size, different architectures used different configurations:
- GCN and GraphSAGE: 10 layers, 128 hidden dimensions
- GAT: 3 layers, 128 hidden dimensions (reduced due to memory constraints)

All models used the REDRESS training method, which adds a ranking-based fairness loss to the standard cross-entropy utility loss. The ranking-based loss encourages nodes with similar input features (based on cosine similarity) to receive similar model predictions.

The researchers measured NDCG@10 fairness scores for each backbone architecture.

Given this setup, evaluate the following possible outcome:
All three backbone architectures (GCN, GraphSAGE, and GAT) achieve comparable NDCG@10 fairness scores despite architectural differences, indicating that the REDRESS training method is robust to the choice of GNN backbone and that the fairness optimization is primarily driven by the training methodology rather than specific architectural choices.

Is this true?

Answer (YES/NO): NO